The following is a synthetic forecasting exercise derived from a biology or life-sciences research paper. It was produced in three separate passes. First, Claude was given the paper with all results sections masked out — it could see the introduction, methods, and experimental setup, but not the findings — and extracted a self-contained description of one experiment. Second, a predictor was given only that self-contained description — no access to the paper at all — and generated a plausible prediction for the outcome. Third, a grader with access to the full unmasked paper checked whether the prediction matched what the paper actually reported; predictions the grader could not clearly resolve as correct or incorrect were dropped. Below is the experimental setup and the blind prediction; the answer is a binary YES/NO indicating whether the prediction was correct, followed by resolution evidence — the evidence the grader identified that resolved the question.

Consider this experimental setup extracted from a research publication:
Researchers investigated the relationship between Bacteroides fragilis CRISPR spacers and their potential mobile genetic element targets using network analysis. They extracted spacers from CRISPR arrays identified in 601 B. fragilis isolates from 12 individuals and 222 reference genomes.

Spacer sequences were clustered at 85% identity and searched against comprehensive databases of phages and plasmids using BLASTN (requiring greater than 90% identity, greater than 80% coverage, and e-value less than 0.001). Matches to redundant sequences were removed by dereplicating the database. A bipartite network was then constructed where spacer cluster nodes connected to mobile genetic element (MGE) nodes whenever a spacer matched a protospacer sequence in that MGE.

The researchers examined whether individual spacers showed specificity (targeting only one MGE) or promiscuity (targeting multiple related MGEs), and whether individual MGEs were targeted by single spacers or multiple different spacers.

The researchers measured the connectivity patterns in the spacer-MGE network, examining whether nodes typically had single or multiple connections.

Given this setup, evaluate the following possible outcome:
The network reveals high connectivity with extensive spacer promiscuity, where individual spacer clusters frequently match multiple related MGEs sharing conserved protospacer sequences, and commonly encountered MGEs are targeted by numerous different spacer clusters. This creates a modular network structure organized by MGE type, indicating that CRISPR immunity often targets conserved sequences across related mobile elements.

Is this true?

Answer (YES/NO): YES